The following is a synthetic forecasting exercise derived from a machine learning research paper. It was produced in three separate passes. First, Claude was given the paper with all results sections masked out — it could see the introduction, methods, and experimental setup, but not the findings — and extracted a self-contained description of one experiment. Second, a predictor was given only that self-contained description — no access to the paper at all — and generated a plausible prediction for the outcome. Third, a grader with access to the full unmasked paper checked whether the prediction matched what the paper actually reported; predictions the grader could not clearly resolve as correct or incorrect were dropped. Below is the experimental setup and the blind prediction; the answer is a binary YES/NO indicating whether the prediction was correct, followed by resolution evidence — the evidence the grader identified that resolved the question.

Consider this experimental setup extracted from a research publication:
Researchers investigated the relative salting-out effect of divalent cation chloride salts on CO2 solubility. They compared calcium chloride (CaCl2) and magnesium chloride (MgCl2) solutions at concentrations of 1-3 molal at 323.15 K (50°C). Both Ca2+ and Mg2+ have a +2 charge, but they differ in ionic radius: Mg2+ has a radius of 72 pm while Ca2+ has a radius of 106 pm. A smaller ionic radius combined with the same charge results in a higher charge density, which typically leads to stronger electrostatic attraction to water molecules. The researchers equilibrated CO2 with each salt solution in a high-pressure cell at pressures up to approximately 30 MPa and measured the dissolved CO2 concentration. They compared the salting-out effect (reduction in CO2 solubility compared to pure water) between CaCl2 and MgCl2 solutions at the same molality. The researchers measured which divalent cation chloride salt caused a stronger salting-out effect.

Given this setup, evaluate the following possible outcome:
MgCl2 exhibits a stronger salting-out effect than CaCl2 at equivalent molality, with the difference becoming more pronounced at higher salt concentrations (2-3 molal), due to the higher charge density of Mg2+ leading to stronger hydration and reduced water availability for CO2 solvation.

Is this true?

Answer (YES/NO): NO